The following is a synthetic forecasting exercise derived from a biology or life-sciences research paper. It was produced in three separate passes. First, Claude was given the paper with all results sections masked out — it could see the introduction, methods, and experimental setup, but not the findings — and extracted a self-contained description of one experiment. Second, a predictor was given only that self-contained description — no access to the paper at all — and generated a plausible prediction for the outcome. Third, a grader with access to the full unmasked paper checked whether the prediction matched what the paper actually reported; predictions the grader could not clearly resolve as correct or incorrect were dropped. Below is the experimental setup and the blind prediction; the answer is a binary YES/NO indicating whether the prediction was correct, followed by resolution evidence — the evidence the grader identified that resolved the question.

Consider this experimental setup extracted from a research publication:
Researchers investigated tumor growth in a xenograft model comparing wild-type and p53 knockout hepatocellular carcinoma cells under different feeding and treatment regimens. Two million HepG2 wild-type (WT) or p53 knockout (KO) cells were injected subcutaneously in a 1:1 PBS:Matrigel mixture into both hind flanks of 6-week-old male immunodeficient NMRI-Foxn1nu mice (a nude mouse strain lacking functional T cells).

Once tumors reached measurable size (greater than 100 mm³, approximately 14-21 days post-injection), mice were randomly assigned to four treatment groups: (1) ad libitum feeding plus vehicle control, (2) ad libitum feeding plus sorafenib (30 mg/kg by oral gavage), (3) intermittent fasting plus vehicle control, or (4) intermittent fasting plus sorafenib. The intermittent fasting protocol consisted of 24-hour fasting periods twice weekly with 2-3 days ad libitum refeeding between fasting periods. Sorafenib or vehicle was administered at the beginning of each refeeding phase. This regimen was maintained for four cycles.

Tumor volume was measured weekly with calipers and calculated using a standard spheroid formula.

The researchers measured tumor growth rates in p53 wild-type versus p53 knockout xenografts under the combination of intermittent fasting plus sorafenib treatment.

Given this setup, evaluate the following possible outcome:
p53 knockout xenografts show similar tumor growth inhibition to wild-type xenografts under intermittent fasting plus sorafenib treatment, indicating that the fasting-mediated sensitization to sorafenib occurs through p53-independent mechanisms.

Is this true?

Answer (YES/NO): NO